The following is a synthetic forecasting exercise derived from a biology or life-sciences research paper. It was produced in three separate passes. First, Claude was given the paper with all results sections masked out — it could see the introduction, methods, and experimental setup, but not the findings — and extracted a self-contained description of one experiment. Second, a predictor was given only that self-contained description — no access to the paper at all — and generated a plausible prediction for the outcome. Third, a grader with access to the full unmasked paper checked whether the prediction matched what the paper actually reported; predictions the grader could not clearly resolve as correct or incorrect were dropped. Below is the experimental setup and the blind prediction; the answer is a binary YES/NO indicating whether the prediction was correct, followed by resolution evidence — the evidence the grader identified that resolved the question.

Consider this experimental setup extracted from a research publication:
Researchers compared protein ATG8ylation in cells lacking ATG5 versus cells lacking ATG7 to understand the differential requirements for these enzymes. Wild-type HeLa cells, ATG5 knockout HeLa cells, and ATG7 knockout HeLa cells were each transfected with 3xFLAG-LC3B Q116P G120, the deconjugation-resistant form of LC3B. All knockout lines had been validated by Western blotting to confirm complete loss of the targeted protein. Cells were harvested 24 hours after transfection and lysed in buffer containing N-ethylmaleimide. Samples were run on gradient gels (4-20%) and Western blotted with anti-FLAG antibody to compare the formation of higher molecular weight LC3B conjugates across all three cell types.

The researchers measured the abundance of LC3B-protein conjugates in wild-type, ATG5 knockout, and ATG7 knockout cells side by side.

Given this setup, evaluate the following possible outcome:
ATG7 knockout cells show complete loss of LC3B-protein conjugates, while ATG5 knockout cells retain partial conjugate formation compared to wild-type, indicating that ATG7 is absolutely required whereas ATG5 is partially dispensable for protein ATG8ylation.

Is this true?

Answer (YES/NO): NO